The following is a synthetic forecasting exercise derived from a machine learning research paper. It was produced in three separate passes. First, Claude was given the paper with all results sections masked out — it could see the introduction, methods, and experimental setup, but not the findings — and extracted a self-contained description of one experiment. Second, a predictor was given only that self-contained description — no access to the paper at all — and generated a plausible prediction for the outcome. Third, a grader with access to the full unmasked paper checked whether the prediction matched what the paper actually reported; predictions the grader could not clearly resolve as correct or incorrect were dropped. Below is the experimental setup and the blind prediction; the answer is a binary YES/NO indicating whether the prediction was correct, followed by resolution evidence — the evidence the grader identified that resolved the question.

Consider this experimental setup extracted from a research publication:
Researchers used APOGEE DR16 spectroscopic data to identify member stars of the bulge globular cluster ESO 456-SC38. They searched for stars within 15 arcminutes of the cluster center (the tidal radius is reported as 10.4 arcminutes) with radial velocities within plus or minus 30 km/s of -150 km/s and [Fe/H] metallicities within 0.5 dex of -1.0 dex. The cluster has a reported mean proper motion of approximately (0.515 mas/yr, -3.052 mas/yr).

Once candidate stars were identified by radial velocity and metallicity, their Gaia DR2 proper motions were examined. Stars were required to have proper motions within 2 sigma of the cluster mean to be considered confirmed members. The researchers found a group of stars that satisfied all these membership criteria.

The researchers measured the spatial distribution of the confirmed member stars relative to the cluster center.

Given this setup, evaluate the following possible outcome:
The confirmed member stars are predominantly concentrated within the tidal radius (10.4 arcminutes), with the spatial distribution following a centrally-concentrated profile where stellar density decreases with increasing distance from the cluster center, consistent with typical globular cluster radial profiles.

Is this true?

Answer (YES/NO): YES